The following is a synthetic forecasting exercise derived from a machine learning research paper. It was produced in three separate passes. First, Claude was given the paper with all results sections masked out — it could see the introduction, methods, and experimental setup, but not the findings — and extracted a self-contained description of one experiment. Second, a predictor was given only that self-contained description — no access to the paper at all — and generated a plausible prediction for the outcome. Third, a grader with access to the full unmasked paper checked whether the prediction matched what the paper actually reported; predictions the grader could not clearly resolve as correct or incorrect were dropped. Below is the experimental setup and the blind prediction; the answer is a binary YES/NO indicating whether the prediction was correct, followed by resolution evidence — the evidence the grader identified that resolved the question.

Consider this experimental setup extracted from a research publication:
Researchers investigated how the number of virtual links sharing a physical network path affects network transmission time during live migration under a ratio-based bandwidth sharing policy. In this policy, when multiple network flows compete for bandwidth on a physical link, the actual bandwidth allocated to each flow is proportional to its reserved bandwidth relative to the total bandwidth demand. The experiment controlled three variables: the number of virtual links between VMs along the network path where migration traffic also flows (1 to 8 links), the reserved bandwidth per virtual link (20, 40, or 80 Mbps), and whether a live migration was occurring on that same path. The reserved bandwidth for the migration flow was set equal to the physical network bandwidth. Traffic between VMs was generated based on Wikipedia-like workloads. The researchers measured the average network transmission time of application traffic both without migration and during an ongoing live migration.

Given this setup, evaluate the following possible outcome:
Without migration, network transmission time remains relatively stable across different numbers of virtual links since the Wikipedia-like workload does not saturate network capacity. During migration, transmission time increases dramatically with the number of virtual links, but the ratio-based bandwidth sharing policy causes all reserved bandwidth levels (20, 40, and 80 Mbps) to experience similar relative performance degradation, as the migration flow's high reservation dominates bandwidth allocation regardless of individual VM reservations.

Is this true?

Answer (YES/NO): NO